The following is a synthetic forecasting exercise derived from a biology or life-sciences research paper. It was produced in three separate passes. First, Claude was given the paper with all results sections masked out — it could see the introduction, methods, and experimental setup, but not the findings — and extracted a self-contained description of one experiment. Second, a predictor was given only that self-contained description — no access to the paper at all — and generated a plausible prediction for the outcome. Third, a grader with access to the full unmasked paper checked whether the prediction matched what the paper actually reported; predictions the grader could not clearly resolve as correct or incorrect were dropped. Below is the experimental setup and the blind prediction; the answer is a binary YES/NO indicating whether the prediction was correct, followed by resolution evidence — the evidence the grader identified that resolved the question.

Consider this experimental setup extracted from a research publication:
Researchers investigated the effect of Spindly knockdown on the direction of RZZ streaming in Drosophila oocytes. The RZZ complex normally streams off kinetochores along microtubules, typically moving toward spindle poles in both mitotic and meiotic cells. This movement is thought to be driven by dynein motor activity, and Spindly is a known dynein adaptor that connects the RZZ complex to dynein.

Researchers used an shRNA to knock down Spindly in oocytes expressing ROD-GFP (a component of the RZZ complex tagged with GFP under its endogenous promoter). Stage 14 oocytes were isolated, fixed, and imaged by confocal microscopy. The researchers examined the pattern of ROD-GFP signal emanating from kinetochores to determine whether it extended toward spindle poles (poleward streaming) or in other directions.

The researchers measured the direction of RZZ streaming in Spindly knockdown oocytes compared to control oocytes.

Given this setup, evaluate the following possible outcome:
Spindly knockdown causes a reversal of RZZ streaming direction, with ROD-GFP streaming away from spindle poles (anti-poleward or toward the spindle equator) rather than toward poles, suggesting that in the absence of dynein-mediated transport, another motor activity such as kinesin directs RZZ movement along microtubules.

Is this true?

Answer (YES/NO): YES